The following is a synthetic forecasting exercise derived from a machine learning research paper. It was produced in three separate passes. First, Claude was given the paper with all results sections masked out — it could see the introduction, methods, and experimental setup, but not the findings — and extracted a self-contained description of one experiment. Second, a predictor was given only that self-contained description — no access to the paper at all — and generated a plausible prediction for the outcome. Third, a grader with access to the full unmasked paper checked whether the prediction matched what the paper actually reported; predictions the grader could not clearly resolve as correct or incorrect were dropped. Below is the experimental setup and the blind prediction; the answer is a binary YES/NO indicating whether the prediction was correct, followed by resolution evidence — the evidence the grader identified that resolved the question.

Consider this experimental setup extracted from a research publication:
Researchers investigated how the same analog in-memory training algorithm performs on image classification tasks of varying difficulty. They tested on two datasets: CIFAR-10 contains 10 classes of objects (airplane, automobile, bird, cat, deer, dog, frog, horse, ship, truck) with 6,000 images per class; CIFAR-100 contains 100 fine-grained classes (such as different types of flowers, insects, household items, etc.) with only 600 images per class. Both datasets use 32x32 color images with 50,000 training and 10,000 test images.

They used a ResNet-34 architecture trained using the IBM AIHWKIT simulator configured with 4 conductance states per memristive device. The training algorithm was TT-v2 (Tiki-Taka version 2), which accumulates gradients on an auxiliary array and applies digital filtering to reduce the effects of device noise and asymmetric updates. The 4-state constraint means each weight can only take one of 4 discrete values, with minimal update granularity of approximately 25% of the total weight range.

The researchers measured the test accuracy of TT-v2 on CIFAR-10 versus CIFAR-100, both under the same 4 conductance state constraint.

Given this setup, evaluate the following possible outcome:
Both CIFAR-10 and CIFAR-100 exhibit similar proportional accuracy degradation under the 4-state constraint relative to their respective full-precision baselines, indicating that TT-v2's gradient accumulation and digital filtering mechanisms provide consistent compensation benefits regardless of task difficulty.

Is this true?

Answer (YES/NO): NO